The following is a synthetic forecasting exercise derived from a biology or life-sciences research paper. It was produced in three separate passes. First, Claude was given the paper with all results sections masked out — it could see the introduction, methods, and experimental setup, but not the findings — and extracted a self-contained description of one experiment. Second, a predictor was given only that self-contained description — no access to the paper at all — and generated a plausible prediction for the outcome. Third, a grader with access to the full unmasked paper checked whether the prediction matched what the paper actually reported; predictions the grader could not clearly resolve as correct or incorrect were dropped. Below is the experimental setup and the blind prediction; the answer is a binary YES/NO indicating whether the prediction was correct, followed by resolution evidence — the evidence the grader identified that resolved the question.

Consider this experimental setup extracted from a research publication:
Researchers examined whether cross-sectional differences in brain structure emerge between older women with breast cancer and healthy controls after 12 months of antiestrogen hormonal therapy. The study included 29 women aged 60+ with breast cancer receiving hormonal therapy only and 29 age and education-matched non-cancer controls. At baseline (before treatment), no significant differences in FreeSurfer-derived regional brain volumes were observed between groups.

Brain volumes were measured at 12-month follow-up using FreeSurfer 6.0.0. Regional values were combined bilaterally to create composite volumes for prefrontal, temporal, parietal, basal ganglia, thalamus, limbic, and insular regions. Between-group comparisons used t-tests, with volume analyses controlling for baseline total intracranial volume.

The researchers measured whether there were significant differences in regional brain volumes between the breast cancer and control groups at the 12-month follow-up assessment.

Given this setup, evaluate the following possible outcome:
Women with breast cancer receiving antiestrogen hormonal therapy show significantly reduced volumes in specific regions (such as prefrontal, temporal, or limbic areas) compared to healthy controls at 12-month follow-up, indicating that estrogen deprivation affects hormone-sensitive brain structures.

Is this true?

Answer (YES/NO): NO